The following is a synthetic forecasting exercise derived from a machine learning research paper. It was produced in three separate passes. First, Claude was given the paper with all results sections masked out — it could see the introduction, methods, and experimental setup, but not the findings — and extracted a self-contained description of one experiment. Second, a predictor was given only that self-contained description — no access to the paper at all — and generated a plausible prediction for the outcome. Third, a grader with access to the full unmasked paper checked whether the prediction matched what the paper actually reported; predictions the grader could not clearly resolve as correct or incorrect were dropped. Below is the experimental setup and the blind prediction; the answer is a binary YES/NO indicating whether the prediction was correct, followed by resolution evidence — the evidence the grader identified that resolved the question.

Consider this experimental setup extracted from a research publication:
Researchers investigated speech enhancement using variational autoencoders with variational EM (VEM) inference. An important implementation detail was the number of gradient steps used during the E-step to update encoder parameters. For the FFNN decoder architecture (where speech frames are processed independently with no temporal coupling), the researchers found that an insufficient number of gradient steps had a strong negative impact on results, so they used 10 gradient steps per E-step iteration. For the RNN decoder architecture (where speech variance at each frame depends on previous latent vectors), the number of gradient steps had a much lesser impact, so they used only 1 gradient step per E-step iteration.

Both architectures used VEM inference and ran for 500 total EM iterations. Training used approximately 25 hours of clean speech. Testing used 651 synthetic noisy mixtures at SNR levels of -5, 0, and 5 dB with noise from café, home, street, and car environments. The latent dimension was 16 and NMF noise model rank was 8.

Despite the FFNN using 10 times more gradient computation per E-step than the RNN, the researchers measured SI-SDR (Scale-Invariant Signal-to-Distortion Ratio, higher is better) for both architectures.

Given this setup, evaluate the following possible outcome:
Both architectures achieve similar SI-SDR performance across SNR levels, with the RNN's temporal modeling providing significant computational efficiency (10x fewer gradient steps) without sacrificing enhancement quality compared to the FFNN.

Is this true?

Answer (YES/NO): NO